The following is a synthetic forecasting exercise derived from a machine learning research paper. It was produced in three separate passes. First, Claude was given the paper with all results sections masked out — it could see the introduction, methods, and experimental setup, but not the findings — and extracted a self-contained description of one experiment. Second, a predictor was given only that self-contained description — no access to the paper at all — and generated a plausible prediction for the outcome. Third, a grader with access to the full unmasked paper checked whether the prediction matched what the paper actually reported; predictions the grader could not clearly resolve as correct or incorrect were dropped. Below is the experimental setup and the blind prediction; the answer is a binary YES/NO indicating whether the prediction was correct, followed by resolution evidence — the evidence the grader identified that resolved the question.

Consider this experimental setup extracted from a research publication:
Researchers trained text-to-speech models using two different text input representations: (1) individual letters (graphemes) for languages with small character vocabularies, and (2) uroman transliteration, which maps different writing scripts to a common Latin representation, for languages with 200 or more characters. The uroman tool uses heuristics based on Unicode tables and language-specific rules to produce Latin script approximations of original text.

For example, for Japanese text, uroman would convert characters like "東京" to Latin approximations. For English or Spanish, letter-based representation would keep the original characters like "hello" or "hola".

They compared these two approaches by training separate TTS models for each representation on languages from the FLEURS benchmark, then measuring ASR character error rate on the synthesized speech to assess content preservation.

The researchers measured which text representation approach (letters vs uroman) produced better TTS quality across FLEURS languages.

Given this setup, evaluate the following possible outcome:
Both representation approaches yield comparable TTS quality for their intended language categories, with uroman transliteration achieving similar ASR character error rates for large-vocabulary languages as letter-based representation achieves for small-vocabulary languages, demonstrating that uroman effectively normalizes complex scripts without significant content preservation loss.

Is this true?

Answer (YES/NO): NO